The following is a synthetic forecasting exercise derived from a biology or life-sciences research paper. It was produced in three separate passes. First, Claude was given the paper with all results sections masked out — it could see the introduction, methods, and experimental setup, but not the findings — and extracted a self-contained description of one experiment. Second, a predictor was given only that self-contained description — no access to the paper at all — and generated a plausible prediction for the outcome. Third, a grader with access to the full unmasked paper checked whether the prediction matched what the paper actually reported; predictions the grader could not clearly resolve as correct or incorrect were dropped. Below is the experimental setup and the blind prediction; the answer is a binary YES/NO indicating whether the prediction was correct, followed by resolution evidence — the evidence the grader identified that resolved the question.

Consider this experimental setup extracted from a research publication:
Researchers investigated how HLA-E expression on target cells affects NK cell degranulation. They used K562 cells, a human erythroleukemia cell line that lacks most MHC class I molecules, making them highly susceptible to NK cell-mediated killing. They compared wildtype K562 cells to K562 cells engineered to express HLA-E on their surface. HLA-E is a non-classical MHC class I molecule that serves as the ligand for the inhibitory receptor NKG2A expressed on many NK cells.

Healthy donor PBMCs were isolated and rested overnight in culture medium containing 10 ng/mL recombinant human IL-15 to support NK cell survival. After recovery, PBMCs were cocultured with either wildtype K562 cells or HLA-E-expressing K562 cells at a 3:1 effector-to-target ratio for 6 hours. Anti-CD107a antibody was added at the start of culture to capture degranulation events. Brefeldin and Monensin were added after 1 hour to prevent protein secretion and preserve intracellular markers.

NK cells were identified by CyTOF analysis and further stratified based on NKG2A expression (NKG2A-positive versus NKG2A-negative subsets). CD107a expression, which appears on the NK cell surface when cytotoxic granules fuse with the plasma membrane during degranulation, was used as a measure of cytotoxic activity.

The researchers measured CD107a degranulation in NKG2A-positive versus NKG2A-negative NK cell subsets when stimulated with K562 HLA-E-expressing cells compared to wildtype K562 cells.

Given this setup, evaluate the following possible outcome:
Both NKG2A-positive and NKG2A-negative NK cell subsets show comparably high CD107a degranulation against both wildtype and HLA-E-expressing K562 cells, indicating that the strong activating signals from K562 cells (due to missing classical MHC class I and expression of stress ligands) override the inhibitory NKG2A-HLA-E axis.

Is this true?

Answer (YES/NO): NO